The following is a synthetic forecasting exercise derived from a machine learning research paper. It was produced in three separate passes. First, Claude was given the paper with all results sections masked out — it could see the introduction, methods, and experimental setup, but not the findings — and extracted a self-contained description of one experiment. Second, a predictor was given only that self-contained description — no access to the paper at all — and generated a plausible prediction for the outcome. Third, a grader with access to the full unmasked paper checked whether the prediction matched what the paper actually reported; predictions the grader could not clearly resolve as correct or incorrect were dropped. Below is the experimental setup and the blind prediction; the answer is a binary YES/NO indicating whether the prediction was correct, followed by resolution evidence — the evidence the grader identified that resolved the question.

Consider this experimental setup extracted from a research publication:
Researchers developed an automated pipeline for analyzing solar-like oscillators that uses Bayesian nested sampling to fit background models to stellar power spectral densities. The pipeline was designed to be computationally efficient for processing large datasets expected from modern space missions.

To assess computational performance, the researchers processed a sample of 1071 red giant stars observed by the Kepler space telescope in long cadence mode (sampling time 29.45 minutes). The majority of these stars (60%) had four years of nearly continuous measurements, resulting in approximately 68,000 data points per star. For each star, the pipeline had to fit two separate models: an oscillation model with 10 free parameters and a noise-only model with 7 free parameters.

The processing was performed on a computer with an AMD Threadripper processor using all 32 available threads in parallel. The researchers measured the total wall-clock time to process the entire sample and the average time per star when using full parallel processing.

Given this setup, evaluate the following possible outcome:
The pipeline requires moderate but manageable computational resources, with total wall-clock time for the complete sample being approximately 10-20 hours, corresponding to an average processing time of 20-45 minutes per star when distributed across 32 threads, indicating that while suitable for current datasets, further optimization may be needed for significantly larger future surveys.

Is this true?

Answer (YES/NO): NO